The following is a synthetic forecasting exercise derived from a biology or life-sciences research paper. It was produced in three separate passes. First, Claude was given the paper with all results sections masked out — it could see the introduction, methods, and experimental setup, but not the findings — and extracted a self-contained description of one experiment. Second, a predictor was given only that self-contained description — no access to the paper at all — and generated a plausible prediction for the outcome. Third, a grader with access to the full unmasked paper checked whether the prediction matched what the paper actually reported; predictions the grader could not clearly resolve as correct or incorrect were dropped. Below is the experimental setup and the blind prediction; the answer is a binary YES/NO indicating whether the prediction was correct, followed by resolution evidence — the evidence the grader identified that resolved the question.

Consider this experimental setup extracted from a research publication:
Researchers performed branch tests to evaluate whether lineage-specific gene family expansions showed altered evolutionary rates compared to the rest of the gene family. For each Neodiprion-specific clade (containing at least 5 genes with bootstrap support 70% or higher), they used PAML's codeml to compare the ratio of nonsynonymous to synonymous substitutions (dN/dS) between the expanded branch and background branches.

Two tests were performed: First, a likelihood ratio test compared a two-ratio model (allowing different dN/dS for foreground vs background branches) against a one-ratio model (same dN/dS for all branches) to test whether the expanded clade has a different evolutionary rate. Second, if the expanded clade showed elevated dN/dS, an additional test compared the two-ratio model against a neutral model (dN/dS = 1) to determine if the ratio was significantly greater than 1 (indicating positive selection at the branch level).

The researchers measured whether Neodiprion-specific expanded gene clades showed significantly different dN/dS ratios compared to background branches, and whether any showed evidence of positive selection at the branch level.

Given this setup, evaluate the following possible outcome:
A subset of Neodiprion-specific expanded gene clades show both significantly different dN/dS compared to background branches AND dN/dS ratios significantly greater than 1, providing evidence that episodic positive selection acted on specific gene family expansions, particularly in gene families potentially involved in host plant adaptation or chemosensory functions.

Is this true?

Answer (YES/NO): YES